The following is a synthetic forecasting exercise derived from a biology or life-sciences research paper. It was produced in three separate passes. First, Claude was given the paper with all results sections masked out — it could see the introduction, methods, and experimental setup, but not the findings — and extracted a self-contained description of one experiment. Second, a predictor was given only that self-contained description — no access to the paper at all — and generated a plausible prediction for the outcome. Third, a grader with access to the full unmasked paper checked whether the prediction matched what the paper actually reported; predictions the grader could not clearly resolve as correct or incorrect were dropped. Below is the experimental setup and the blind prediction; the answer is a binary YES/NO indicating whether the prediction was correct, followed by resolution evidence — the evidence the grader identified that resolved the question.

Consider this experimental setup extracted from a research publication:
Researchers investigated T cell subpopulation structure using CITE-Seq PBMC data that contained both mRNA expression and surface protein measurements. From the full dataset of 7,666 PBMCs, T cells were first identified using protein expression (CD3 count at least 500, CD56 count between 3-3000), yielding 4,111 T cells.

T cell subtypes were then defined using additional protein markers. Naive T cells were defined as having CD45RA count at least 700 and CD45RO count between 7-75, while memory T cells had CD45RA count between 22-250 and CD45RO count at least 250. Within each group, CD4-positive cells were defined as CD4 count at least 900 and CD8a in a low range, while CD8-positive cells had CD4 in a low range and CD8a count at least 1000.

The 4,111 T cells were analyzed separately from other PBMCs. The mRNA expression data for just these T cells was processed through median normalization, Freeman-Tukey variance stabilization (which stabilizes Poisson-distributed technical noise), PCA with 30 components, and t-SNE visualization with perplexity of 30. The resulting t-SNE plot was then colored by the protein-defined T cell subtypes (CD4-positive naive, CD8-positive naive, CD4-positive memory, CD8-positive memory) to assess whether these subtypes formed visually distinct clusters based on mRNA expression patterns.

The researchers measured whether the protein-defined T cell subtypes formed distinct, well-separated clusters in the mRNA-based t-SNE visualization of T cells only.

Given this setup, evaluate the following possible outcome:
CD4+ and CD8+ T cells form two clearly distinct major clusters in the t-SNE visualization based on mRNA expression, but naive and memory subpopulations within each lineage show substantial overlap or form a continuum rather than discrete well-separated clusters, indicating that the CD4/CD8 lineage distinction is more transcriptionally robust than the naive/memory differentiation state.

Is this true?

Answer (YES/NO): NO